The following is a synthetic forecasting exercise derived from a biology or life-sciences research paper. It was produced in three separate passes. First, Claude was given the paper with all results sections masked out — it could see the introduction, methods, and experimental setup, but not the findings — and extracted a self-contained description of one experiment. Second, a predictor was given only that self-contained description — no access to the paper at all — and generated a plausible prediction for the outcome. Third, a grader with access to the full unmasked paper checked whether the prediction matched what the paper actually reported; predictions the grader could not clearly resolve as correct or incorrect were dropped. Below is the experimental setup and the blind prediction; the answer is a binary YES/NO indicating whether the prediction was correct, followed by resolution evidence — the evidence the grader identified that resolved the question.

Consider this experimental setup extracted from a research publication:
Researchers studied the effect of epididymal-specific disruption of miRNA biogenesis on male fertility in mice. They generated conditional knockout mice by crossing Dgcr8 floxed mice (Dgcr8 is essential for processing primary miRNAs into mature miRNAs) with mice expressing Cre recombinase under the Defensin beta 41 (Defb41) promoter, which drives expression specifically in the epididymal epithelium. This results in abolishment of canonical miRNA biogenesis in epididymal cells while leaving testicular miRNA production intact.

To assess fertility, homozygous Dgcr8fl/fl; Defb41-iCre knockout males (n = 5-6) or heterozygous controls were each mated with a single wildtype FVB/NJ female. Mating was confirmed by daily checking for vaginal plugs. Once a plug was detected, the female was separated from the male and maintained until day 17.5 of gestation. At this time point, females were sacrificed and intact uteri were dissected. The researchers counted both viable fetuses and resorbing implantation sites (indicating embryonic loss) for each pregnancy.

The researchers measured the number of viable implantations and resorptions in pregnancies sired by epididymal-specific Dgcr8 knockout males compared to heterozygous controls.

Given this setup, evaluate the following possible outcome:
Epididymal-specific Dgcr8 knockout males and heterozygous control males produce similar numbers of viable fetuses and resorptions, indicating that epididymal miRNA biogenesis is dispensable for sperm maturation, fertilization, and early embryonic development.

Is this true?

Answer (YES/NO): NO